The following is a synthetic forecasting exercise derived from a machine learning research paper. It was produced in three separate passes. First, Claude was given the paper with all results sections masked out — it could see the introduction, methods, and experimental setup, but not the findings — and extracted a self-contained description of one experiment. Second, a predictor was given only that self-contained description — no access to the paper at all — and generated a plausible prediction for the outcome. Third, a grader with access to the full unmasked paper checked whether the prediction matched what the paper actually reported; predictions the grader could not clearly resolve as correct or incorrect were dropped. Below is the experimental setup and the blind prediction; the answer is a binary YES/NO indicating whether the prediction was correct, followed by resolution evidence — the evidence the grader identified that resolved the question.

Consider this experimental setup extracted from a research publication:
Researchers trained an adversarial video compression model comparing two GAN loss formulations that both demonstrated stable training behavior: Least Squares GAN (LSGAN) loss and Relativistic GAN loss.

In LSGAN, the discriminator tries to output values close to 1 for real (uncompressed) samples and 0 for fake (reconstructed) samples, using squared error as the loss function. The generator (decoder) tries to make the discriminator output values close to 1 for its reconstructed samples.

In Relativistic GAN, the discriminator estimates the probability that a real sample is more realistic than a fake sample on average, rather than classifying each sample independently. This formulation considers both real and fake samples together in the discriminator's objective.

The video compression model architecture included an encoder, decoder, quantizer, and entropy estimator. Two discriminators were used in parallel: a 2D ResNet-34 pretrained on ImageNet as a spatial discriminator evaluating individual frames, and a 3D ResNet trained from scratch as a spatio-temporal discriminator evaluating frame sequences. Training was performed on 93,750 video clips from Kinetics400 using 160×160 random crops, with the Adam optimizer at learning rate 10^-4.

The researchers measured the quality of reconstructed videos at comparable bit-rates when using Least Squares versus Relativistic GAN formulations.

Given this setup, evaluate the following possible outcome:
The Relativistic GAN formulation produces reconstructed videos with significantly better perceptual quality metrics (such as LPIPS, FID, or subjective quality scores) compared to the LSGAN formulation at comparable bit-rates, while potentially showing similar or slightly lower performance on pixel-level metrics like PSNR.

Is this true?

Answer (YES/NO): NO